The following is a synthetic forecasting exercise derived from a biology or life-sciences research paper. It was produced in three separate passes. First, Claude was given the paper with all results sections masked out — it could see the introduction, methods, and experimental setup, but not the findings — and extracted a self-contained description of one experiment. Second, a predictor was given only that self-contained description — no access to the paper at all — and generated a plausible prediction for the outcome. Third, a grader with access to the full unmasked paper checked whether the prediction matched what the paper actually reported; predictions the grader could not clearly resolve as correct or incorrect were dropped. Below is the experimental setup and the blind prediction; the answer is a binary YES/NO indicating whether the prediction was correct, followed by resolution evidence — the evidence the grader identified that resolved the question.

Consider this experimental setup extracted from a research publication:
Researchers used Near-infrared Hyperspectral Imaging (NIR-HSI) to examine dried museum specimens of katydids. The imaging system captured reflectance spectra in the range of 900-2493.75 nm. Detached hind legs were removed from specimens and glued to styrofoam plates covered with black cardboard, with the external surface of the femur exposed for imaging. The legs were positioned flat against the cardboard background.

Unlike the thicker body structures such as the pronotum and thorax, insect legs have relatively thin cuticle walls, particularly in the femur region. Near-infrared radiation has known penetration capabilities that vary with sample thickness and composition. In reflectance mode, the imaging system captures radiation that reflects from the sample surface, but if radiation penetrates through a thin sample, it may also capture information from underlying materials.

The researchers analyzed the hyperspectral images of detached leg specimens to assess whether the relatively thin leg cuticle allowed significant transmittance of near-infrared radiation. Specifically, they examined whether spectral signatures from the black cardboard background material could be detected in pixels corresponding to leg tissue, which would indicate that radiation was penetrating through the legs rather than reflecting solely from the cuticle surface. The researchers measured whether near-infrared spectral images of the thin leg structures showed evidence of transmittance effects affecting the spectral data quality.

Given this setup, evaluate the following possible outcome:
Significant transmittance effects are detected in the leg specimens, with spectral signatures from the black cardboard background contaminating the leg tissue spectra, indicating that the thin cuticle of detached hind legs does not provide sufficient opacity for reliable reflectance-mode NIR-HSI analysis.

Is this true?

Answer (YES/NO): YES